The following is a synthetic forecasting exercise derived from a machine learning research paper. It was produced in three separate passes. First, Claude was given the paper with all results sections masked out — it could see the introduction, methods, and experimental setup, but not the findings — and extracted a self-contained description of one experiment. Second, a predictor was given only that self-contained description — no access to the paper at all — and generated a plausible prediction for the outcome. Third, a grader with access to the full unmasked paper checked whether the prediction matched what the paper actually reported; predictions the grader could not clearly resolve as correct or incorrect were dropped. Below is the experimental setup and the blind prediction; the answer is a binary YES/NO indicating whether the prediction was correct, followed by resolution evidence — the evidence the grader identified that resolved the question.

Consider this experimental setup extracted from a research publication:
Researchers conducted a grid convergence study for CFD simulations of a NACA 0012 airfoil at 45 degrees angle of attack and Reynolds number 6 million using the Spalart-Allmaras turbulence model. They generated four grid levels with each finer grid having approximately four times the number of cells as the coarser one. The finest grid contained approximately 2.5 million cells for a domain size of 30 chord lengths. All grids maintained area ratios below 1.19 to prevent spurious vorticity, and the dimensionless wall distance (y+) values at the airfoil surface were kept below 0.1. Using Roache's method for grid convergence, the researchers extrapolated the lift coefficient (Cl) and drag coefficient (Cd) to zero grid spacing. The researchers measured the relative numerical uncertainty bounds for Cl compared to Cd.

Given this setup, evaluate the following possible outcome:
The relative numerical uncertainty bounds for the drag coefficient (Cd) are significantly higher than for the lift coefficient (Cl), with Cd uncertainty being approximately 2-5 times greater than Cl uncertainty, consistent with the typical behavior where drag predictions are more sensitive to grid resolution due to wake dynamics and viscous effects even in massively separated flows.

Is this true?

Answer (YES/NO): NO